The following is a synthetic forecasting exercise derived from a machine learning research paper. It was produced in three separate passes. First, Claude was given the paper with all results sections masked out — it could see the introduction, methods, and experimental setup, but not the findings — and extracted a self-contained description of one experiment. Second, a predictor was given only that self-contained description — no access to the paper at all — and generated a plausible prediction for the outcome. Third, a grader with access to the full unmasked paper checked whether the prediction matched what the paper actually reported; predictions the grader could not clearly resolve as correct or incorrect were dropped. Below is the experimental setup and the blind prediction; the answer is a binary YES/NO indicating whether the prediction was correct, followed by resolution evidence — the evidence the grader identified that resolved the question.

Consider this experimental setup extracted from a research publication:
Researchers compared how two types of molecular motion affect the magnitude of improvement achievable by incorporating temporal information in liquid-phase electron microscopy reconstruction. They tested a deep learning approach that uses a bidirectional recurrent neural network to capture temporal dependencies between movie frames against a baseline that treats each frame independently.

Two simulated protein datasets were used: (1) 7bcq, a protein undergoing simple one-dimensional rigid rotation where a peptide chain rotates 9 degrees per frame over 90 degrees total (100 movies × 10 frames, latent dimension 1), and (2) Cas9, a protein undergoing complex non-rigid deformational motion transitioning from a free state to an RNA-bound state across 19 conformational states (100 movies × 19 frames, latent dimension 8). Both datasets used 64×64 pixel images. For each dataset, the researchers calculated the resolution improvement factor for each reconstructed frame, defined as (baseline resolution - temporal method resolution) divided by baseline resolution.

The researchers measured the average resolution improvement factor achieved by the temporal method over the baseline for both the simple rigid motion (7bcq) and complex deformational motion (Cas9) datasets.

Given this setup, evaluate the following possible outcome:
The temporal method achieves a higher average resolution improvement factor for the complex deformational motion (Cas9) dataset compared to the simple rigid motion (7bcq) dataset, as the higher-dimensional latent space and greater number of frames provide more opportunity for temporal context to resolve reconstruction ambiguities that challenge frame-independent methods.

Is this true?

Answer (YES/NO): YES